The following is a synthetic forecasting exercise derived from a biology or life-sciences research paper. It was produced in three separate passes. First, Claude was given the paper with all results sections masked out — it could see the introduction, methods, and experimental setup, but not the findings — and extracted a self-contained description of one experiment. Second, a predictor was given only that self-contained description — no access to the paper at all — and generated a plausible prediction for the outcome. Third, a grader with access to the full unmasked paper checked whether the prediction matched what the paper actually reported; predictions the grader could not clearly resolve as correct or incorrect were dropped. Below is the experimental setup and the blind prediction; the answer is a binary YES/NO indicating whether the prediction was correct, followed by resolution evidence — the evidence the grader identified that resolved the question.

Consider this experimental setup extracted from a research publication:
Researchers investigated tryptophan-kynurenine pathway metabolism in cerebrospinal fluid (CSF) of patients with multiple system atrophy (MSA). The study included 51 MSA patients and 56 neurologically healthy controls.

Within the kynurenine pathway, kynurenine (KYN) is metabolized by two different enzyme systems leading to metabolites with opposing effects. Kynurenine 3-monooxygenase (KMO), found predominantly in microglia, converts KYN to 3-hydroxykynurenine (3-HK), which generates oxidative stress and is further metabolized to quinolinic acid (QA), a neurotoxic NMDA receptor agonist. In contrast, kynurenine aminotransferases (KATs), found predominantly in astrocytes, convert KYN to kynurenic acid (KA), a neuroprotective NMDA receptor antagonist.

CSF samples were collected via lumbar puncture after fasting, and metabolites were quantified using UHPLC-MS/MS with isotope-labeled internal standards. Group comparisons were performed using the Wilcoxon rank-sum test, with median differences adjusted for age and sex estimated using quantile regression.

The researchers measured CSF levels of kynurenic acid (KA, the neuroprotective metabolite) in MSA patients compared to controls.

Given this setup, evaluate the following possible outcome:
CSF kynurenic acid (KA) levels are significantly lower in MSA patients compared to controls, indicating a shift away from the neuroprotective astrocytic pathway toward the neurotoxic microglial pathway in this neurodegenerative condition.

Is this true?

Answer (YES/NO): YES